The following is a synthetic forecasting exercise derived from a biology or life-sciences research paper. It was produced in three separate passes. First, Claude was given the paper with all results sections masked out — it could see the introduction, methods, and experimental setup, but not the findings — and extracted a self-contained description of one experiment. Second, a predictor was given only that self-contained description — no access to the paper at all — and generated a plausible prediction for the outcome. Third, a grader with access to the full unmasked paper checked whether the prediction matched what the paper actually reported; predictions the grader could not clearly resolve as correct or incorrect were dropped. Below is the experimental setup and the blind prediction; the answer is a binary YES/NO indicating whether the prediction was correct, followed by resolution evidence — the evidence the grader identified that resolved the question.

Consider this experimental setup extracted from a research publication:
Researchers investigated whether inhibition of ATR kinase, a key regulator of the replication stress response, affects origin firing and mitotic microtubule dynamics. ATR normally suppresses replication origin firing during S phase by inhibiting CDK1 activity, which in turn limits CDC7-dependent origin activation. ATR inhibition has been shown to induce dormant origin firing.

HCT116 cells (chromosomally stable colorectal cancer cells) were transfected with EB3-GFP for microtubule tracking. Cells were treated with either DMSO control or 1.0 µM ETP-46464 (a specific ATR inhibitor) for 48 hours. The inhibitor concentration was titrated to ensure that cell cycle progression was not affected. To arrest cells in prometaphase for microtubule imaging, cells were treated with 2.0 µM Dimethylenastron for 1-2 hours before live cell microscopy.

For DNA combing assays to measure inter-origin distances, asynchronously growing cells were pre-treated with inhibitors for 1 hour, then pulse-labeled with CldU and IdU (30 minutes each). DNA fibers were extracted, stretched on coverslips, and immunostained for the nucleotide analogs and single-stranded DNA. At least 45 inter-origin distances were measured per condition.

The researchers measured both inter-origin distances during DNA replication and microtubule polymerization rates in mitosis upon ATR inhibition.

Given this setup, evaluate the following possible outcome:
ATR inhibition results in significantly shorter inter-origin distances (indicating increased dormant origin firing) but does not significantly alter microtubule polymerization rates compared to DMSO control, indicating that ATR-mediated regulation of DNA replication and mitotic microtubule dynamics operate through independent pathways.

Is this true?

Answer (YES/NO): NO